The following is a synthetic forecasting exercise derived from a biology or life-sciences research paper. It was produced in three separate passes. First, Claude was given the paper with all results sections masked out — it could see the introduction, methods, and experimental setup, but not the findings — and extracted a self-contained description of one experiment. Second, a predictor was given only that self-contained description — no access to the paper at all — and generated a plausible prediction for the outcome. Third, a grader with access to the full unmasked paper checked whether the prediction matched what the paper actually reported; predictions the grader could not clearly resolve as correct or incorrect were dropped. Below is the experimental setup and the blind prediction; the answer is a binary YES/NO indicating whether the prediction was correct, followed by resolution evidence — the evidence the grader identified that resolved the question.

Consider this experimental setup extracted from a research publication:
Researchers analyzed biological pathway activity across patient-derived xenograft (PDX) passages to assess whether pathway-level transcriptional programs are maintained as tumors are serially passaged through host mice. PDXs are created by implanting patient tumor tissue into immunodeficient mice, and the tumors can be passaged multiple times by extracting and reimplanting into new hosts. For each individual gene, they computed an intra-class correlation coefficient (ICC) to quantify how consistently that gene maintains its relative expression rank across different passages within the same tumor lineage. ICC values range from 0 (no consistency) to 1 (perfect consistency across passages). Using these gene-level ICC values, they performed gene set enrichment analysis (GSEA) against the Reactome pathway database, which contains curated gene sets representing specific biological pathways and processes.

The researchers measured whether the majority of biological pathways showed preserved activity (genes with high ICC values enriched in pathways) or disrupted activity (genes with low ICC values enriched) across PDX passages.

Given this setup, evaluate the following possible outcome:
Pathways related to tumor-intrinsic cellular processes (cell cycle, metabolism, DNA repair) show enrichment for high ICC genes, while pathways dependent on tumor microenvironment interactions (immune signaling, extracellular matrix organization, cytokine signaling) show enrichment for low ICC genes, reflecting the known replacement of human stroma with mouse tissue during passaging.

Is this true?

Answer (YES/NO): NO